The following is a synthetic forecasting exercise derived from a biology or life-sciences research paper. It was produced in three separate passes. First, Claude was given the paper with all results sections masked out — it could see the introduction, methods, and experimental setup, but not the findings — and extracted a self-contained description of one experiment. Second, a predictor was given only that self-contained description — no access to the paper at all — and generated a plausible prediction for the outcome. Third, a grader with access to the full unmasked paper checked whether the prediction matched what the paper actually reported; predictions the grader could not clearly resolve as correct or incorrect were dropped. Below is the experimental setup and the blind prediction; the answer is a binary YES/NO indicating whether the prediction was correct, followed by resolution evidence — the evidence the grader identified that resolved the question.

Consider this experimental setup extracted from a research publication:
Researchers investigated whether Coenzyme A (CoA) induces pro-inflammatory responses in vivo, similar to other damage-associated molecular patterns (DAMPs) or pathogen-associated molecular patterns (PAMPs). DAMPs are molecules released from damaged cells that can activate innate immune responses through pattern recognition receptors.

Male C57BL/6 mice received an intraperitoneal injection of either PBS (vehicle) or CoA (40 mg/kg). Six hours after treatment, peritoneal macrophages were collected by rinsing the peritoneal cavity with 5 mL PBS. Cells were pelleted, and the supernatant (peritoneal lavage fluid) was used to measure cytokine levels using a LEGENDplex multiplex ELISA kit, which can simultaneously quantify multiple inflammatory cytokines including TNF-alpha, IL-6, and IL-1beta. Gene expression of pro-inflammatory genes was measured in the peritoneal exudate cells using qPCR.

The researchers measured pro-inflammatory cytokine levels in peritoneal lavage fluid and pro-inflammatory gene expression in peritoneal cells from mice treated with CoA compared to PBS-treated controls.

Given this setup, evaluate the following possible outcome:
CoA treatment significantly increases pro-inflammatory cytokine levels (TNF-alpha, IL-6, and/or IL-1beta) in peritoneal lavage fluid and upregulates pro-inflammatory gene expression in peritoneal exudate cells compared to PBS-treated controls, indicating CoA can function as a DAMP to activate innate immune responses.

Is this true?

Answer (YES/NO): YES